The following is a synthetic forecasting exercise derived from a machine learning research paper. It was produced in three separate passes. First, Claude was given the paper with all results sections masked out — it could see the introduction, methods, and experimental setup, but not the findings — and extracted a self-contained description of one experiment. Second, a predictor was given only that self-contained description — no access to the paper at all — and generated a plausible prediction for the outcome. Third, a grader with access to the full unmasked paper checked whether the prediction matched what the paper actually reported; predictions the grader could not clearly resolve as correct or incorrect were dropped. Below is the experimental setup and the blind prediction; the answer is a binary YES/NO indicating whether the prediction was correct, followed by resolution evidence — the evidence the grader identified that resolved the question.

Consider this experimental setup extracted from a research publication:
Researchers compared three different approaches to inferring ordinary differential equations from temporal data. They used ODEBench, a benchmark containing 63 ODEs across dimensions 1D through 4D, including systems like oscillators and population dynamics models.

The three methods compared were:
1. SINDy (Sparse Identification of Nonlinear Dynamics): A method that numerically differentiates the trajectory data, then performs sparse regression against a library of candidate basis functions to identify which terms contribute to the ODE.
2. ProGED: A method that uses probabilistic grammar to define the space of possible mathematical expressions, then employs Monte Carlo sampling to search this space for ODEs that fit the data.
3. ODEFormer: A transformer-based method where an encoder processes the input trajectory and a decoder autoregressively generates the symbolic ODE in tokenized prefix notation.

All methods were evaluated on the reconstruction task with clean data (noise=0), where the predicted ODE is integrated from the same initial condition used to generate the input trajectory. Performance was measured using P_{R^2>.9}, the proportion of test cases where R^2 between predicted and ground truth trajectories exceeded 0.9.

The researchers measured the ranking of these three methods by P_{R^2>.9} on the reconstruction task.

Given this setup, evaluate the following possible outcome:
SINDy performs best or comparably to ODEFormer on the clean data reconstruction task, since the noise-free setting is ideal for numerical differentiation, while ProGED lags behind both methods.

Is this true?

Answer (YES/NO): NO